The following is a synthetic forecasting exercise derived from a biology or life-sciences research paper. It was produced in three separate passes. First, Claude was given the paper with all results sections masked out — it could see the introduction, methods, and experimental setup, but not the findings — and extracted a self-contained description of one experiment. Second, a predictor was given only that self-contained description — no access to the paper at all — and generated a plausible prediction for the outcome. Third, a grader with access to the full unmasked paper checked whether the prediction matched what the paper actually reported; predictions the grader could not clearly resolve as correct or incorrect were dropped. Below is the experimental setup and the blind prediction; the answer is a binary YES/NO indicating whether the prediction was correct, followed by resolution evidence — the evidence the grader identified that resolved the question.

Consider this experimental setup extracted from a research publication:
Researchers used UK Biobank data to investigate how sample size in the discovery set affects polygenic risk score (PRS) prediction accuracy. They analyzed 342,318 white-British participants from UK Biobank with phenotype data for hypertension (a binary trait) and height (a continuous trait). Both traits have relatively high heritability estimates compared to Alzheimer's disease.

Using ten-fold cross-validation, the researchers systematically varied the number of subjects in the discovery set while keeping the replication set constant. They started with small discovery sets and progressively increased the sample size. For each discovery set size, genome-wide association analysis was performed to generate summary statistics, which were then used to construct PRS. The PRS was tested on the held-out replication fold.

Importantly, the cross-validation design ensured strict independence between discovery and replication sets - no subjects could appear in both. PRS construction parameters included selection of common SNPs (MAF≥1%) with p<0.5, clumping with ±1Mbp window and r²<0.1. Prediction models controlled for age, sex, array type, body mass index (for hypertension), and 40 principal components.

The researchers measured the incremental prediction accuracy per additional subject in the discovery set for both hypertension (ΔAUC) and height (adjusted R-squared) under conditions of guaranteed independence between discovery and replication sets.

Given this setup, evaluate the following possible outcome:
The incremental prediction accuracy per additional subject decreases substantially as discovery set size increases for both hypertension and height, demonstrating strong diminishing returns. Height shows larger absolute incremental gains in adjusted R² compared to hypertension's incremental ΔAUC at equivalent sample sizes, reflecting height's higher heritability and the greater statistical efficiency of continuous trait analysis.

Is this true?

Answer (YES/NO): NO